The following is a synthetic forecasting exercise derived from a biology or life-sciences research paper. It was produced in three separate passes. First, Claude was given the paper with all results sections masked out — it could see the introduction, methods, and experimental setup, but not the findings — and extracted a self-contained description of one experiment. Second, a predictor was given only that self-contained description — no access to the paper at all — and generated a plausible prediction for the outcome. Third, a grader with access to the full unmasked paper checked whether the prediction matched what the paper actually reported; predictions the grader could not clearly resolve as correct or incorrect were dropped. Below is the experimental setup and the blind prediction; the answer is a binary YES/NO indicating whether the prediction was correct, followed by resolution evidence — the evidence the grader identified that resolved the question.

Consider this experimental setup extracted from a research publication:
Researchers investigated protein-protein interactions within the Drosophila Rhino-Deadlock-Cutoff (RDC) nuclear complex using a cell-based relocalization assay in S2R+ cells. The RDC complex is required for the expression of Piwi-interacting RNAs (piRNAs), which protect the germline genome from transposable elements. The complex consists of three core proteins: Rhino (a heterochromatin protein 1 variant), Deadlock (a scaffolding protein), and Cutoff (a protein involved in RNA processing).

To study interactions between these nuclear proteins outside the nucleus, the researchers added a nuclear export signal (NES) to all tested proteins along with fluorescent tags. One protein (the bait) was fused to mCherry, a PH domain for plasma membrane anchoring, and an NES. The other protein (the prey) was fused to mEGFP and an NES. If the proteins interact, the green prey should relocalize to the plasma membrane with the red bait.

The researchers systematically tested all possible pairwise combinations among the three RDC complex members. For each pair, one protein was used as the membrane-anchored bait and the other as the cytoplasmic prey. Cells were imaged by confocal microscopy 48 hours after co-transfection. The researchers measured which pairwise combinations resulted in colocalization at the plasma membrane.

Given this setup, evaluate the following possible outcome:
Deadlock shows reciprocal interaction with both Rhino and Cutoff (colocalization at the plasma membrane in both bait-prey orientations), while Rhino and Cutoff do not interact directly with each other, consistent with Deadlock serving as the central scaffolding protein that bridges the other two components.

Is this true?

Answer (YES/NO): YES